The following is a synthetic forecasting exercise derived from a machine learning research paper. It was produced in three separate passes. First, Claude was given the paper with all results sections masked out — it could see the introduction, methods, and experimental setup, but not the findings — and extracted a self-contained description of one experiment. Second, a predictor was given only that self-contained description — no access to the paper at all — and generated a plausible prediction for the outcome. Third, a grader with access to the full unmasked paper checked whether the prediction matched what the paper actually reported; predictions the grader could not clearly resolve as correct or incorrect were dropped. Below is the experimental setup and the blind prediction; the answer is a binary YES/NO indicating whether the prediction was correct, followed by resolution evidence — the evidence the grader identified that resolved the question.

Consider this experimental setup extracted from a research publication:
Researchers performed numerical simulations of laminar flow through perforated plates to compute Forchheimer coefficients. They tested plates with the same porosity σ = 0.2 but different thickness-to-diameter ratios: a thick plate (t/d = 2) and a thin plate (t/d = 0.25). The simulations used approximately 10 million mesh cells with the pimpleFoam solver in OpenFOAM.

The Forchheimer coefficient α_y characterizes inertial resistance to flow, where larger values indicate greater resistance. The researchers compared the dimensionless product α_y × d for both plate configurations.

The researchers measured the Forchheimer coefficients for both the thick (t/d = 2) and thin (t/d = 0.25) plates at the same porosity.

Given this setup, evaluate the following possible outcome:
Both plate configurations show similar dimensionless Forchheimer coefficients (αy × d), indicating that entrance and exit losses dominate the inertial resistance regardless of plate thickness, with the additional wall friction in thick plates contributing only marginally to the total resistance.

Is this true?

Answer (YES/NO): NO